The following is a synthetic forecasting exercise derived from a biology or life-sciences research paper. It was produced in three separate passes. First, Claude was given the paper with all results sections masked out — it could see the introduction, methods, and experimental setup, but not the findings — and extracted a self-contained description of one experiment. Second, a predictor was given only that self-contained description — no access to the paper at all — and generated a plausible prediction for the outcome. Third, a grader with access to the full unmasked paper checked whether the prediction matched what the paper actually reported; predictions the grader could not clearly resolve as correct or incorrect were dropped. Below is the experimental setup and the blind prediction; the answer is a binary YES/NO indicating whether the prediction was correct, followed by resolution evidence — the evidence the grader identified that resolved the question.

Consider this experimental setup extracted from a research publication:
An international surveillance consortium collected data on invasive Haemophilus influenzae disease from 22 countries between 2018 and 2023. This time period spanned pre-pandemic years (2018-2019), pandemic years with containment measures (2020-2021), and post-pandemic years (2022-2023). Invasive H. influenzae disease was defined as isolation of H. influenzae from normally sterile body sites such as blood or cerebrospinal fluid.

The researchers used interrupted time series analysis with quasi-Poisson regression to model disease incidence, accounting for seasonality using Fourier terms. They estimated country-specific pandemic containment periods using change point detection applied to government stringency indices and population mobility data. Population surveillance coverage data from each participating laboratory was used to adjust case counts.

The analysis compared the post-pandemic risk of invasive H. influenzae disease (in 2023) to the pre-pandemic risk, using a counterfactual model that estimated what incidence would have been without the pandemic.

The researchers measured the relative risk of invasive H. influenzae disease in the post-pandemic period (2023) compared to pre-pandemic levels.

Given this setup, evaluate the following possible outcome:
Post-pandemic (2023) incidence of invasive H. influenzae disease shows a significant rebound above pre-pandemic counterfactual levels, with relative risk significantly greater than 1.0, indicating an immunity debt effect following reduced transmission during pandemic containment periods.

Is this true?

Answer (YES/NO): NO